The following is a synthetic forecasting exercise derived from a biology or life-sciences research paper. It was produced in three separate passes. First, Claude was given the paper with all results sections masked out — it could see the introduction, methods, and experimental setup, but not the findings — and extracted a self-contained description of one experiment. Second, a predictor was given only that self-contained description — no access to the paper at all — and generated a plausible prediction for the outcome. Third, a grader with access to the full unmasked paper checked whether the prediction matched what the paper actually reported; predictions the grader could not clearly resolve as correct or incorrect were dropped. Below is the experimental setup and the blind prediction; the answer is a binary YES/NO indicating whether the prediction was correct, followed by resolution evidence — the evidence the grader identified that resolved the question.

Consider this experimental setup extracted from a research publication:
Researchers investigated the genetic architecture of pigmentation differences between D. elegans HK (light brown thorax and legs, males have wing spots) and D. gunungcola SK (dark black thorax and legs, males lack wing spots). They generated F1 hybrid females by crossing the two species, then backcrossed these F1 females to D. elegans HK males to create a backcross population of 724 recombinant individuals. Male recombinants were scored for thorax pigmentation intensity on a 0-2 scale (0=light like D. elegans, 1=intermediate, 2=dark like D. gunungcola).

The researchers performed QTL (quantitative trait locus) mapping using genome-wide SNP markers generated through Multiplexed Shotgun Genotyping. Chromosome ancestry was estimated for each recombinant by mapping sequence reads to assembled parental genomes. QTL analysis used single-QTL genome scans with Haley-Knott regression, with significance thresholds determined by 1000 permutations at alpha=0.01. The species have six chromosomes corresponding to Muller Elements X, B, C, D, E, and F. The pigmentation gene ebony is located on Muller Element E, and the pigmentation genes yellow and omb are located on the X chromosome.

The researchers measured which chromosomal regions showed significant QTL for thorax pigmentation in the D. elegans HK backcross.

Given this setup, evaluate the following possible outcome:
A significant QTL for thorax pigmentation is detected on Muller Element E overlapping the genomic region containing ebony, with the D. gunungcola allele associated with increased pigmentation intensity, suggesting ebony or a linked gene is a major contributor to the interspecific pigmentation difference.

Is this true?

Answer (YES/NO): YES